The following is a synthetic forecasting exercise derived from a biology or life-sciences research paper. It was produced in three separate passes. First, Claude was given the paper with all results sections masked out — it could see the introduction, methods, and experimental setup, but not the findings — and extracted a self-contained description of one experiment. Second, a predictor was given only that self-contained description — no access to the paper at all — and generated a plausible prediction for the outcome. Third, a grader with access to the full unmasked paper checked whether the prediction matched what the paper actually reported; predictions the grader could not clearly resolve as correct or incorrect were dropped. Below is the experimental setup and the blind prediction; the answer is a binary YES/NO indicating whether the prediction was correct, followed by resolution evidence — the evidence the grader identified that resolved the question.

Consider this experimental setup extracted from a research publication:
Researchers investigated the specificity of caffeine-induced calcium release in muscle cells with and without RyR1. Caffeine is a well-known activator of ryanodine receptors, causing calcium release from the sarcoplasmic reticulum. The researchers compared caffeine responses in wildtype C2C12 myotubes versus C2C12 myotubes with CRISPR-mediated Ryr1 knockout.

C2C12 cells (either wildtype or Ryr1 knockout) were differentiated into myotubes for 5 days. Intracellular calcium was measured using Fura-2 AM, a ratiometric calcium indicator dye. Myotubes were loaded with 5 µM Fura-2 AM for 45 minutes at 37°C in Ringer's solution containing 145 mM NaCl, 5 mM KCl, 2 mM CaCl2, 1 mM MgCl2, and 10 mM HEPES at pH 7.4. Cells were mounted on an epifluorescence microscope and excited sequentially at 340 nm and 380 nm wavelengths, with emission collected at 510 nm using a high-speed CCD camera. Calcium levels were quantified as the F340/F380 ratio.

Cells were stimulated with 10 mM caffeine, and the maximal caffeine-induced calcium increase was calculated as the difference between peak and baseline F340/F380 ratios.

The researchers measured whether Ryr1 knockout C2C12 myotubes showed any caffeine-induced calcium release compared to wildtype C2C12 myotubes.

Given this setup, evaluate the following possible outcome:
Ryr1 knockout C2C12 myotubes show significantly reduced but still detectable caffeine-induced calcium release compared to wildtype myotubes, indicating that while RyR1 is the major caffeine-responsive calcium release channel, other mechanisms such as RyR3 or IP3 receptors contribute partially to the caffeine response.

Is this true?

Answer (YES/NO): NO